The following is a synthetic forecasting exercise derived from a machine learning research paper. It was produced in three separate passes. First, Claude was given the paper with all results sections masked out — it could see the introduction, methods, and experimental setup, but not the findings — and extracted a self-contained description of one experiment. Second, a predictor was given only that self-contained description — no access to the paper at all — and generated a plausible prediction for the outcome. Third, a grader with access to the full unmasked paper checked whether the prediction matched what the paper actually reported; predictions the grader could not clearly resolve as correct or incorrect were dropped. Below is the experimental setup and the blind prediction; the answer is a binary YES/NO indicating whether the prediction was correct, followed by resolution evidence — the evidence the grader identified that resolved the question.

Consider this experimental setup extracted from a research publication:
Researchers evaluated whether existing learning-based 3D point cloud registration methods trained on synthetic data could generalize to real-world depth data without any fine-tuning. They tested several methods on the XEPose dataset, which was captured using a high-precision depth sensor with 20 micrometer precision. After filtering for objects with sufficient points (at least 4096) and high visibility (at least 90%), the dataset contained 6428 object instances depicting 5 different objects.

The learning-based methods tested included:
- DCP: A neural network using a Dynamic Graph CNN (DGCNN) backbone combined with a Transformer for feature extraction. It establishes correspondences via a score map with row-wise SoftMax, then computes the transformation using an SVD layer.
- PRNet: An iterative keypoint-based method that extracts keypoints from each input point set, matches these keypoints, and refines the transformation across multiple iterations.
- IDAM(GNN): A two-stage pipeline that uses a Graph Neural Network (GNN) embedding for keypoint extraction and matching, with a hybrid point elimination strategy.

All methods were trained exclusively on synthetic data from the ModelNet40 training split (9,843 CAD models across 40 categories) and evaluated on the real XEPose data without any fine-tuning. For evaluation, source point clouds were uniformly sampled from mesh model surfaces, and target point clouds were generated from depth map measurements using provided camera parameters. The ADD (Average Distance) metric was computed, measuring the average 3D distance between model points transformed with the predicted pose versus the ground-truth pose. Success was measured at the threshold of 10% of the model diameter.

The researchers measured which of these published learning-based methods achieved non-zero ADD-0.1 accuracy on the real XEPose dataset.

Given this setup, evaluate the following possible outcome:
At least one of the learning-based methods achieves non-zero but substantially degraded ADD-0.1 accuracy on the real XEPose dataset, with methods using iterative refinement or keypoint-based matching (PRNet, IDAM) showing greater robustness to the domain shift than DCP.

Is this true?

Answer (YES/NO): NO